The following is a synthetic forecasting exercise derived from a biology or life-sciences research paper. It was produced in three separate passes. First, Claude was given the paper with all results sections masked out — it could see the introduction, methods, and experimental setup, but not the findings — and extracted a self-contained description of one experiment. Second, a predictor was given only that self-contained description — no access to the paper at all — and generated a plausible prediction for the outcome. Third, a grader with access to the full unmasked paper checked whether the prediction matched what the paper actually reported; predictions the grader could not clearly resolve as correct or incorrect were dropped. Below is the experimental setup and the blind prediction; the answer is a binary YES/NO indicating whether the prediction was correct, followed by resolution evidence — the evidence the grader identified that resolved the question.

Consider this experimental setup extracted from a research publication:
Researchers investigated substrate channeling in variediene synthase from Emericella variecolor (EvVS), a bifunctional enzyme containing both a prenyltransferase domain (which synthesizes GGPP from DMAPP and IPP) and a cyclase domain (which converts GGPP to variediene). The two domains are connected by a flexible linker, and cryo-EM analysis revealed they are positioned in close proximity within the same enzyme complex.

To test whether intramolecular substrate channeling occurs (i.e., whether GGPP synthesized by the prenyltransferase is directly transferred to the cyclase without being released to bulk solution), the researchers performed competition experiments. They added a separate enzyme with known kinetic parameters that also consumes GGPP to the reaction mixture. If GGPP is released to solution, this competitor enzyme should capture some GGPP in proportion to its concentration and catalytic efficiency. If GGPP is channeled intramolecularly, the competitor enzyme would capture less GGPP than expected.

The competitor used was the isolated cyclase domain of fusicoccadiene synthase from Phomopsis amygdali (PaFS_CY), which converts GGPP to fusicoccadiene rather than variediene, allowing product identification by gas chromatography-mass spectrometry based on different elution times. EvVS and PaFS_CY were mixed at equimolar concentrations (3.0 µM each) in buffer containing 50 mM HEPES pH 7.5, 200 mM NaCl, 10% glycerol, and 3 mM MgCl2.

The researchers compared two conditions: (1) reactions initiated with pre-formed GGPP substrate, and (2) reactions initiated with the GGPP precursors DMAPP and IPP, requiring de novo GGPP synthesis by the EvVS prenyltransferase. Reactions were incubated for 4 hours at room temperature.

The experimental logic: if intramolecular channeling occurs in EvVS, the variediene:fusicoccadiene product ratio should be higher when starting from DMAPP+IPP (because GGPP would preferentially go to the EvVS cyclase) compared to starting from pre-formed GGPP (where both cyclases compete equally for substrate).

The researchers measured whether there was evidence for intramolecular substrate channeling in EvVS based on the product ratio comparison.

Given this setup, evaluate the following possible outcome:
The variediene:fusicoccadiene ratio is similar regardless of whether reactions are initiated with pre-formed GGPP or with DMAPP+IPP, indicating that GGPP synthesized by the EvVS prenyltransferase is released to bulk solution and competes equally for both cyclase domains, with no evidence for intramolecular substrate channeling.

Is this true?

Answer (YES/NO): NO